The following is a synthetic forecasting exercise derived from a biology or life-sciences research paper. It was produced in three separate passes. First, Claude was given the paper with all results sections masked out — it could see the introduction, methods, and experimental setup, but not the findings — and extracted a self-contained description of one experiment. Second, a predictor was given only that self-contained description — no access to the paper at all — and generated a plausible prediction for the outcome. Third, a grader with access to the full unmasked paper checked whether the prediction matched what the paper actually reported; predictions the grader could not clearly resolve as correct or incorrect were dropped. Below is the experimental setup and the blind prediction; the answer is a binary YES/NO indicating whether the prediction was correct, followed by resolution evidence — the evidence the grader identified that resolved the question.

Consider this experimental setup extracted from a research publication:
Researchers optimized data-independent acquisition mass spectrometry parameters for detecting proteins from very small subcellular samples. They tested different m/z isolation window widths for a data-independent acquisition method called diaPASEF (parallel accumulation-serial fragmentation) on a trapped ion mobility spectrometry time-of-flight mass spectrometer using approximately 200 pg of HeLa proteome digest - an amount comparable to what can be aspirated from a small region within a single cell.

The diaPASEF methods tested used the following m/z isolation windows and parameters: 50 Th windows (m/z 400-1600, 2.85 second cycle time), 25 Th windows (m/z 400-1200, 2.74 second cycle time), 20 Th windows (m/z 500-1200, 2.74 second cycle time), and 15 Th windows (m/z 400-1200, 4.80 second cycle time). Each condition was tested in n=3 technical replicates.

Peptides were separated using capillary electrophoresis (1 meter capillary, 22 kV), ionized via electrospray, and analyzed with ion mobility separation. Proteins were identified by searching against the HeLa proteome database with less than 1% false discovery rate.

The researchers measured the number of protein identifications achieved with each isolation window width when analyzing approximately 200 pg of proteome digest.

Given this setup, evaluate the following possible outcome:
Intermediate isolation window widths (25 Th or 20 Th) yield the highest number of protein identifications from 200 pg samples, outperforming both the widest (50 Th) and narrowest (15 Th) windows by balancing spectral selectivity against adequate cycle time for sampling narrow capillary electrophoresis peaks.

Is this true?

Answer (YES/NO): YES